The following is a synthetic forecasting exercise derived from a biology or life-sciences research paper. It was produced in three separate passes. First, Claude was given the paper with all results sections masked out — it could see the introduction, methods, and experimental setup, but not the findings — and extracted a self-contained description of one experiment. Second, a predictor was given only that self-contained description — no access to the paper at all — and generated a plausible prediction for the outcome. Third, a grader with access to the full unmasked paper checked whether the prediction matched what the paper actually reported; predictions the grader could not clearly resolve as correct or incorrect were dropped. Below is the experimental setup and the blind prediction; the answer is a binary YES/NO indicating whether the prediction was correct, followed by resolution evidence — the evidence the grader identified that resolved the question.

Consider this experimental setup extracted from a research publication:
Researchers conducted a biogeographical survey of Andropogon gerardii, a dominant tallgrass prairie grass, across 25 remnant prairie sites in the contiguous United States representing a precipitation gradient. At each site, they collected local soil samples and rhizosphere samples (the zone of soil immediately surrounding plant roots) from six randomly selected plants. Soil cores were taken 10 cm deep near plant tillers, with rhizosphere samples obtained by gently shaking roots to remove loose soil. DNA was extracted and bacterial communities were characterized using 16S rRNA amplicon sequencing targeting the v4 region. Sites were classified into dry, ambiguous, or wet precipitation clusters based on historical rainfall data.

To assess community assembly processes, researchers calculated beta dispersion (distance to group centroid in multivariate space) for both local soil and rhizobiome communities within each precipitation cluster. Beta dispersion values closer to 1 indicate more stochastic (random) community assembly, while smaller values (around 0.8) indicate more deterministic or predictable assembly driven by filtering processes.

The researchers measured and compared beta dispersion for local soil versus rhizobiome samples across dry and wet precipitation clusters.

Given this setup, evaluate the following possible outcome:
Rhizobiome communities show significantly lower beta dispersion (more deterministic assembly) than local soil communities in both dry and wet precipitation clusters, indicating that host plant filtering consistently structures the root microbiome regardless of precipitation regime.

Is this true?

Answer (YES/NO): NO